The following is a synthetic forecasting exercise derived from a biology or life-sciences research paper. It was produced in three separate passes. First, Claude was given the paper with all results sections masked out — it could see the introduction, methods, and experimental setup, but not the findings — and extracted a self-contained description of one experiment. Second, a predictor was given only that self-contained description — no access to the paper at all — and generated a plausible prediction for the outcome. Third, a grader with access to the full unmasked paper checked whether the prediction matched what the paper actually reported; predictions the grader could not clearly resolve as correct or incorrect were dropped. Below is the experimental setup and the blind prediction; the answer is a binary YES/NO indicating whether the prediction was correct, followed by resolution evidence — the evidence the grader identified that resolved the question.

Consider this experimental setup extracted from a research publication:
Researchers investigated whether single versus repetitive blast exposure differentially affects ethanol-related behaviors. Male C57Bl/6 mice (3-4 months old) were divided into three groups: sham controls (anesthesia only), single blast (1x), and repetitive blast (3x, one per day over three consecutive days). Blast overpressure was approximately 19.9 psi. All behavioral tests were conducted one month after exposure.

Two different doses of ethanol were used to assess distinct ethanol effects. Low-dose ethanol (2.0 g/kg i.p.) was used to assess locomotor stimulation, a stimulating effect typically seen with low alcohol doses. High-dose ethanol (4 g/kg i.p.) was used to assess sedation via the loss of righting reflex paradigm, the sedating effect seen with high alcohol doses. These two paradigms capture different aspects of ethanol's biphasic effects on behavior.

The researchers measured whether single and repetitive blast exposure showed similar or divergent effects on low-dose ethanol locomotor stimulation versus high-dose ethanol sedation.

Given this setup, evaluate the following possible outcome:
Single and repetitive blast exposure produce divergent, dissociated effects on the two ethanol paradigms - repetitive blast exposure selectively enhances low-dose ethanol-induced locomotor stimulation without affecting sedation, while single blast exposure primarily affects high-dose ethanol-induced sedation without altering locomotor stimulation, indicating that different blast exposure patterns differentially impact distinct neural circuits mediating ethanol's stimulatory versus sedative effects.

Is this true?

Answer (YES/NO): NO